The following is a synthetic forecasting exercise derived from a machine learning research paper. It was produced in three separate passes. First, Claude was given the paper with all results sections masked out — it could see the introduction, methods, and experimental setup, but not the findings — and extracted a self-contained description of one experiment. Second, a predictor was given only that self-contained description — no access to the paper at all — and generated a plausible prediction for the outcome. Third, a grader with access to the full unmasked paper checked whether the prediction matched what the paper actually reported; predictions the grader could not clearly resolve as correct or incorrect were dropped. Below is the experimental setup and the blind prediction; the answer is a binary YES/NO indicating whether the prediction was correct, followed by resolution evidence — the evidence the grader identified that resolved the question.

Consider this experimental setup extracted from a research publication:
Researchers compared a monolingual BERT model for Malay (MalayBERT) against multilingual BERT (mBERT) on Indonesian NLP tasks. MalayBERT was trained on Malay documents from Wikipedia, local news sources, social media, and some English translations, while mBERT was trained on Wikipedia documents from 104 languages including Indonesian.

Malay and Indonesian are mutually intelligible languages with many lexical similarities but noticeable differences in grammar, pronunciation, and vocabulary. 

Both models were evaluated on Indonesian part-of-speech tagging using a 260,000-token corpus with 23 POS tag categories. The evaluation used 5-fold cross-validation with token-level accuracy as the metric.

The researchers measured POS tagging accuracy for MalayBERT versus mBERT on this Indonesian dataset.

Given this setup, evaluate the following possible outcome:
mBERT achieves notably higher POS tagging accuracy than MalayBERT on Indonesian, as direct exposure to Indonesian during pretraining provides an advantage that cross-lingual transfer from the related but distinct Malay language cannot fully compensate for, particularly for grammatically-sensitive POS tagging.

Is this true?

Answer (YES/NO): NO